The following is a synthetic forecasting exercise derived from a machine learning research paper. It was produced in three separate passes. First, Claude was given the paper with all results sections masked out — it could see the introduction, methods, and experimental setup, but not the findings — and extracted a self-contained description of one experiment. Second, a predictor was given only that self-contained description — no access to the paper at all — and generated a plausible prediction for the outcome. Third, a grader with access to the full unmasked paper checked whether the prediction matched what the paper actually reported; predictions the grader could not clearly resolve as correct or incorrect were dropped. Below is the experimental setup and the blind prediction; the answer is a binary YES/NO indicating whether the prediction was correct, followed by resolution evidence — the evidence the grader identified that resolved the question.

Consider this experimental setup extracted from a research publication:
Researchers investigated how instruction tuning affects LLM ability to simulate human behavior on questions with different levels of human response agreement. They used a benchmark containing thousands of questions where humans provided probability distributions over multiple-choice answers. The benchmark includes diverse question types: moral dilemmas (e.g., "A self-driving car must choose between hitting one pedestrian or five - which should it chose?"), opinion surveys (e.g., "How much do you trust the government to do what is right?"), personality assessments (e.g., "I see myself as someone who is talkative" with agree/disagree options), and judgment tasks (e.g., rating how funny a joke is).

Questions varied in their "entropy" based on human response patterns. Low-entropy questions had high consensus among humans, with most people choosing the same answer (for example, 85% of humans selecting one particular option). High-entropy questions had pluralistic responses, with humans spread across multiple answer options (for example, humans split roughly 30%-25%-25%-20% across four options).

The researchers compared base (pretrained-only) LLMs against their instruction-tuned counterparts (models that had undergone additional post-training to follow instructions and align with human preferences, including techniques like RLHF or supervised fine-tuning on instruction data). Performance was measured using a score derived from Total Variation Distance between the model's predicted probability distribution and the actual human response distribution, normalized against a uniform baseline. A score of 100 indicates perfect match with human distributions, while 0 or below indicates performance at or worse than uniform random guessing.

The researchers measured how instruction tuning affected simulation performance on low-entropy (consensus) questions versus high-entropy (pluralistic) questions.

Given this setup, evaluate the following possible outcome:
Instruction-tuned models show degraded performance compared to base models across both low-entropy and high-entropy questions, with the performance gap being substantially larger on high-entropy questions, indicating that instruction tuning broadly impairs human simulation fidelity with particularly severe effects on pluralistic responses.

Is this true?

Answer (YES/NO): NO